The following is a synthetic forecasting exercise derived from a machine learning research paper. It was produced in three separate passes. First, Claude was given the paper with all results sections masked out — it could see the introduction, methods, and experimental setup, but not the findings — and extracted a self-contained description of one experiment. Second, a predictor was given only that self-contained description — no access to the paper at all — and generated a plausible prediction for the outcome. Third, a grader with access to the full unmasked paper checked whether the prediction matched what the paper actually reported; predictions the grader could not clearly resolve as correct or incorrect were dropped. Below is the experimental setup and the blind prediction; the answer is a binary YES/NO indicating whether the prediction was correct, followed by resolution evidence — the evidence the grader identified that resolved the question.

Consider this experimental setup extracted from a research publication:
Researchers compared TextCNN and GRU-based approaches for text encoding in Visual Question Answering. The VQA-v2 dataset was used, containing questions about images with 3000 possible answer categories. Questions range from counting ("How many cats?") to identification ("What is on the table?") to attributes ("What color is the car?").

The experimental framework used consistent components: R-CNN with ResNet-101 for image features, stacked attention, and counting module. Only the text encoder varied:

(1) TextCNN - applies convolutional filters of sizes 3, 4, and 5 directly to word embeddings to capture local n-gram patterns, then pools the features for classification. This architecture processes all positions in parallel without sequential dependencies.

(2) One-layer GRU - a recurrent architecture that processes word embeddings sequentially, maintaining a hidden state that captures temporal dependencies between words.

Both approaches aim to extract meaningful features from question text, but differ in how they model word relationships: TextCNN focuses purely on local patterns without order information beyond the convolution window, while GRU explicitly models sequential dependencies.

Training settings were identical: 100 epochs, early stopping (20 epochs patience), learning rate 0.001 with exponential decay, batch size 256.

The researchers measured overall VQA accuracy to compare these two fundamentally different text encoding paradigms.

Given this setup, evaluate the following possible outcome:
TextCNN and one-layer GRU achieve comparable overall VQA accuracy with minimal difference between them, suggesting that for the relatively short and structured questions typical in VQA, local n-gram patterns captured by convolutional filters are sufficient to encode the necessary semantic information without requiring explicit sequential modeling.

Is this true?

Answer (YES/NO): NO